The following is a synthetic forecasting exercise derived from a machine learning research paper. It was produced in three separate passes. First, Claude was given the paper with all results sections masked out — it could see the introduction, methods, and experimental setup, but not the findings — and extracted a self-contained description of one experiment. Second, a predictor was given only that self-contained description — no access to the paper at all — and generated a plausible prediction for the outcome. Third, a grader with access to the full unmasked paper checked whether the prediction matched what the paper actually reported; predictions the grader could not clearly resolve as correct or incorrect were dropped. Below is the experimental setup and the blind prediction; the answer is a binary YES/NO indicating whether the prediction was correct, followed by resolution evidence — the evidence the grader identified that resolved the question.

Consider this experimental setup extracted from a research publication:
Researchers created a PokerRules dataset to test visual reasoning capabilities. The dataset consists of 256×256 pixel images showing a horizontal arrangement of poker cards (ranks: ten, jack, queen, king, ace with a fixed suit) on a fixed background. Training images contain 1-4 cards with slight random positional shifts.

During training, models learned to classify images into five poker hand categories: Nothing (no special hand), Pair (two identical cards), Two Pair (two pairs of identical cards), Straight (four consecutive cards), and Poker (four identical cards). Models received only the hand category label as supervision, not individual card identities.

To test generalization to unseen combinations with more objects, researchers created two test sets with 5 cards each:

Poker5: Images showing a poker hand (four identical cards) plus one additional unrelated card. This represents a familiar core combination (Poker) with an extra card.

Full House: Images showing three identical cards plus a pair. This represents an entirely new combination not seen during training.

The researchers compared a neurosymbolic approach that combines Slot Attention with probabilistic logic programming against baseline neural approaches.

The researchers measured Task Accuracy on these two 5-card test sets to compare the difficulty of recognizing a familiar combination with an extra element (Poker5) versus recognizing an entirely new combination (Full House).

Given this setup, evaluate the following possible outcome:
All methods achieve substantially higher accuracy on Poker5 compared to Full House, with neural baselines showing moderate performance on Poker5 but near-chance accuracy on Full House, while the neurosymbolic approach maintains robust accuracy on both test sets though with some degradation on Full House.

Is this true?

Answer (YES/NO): NO